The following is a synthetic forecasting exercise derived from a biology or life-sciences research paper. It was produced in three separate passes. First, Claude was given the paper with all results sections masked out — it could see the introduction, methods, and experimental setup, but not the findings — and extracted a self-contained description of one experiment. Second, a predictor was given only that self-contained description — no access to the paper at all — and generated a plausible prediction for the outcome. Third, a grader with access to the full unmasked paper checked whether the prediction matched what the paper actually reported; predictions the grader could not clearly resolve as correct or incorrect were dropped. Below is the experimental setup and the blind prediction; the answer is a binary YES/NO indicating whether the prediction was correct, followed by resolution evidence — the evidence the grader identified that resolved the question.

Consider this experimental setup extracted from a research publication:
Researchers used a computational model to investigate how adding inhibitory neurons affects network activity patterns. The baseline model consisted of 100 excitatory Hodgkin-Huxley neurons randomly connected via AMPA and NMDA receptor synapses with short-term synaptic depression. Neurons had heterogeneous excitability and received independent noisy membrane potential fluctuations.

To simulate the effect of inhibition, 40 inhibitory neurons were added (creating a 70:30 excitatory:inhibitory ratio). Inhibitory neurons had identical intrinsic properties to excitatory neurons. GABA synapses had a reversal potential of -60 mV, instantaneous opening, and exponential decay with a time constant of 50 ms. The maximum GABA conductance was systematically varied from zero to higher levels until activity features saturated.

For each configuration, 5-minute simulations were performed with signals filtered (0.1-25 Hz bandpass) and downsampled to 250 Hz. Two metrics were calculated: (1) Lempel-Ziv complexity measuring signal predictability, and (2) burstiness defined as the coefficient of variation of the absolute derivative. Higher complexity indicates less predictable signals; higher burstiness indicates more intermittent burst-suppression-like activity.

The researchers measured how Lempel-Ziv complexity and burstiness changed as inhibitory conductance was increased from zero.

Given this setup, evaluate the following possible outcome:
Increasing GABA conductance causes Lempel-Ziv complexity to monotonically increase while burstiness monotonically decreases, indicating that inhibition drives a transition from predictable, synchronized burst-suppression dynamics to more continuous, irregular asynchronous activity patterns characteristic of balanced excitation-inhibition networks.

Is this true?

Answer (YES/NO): NO